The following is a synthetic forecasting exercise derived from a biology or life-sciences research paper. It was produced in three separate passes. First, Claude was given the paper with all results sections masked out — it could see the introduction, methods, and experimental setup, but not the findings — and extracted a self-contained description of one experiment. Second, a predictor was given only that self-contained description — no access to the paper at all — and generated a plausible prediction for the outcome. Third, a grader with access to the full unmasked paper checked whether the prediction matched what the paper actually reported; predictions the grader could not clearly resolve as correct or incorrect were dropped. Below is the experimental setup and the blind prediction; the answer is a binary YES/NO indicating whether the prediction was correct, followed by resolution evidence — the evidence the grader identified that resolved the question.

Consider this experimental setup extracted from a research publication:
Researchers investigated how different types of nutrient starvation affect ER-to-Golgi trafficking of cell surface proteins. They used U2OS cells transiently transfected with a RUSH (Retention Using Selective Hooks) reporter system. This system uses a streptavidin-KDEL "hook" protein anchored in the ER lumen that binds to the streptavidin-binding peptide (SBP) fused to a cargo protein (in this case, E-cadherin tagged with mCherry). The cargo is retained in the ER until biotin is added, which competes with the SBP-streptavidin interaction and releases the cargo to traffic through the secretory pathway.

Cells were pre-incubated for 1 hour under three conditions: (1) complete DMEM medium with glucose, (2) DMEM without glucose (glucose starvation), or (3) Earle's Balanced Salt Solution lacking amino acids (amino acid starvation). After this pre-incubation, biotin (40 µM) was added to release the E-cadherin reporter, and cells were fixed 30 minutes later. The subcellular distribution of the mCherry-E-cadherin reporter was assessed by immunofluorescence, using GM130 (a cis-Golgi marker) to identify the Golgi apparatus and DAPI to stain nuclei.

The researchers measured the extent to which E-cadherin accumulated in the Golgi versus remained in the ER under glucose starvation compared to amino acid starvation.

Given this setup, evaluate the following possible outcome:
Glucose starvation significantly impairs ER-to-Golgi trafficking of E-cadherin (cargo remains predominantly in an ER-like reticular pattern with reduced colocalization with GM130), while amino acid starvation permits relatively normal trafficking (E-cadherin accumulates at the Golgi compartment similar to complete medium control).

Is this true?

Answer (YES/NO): YES